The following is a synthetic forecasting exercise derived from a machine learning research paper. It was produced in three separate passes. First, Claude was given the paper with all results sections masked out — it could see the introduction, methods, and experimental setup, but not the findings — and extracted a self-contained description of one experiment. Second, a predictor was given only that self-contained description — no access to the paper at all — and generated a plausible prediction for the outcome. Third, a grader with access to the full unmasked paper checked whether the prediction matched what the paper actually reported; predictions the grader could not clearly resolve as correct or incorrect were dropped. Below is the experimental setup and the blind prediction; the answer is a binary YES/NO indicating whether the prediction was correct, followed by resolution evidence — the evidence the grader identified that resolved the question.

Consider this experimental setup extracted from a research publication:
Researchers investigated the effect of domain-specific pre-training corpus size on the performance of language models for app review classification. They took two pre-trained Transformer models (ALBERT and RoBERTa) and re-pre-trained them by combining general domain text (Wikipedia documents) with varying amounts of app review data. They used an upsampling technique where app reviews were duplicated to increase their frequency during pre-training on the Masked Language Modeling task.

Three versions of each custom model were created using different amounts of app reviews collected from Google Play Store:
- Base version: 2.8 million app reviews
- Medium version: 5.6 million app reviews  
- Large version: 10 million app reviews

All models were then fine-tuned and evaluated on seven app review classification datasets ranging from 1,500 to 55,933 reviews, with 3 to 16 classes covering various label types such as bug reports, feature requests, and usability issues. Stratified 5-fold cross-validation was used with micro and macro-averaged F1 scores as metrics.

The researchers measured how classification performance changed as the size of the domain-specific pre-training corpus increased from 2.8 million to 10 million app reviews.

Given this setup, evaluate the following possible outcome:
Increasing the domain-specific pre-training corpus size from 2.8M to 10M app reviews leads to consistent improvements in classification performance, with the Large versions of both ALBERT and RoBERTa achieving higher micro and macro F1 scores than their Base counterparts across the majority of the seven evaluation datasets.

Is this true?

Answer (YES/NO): YES